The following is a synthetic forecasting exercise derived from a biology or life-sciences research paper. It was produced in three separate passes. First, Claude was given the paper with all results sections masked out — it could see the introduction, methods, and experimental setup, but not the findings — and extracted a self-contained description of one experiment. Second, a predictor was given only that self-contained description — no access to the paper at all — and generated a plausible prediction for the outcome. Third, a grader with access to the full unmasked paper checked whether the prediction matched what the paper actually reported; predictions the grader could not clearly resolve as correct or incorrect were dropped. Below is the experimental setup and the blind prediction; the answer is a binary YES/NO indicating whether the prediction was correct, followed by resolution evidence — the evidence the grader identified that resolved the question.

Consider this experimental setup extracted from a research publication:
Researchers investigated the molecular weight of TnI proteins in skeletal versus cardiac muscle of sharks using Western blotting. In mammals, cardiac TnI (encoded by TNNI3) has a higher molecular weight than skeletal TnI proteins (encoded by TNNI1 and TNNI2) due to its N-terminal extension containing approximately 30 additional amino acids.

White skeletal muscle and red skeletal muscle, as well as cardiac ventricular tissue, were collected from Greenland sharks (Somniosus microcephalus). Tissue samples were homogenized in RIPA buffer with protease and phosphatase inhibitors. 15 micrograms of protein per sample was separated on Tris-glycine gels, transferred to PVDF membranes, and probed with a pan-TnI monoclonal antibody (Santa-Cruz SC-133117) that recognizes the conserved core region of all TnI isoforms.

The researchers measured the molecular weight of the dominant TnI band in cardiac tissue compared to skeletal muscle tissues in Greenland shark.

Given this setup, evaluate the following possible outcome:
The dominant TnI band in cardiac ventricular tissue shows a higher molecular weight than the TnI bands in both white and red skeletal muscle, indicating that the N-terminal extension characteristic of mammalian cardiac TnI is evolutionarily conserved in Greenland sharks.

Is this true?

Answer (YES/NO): NO